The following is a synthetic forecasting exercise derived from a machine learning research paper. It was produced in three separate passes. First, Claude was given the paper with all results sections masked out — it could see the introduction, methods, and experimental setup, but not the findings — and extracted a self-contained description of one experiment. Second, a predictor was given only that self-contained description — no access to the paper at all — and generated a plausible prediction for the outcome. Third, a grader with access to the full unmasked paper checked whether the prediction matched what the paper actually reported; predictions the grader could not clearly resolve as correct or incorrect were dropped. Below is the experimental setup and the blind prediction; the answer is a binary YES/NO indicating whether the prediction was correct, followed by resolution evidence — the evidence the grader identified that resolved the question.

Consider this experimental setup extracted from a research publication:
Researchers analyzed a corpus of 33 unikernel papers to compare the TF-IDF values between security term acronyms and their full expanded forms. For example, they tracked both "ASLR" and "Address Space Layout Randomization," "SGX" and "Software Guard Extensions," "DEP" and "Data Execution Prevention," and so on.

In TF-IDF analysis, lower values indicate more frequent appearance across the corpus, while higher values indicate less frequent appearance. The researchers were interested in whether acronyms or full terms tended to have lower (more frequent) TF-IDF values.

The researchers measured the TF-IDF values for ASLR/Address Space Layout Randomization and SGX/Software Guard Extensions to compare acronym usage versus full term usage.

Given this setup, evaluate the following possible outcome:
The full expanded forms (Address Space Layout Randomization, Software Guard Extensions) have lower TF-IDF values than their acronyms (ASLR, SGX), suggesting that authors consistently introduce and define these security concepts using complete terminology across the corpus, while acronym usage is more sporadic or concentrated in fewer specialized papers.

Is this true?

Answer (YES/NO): NO